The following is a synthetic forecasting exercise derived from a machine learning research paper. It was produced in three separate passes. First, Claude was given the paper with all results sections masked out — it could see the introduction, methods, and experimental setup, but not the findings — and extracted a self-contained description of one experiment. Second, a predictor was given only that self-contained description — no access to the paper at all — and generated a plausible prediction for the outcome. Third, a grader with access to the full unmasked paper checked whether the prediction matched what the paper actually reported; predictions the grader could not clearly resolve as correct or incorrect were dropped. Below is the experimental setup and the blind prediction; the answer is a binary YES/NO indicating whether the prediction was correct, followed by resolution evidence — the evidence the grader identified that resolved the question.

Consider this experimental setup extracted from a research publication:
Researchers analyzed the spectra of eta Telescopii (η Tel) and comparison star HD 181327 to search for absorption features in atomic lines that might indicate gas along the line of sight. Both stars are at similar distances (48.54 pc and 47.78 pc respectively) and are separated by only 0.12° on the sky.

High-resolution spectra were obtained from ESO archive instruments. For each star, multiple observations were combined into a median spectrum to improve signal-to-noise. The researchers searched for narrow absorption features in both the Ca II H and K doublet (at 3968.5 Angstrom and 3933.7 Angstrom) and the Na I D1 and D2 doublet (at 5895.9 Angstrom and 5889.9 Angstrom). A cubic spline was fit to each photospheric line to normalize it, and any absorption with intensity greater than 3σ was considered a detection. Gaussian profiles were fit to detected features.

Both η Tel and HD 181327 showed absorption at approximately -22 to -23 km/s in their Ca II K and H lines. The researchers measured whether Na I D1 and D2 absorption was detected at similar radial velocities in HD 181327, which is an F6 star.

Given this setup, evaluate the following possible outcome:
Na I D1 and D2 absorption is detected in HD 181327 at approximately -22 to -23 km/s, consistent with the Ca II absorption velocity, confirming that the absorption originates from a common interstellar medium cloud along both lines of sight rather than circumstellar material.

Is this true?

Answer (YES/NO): NO